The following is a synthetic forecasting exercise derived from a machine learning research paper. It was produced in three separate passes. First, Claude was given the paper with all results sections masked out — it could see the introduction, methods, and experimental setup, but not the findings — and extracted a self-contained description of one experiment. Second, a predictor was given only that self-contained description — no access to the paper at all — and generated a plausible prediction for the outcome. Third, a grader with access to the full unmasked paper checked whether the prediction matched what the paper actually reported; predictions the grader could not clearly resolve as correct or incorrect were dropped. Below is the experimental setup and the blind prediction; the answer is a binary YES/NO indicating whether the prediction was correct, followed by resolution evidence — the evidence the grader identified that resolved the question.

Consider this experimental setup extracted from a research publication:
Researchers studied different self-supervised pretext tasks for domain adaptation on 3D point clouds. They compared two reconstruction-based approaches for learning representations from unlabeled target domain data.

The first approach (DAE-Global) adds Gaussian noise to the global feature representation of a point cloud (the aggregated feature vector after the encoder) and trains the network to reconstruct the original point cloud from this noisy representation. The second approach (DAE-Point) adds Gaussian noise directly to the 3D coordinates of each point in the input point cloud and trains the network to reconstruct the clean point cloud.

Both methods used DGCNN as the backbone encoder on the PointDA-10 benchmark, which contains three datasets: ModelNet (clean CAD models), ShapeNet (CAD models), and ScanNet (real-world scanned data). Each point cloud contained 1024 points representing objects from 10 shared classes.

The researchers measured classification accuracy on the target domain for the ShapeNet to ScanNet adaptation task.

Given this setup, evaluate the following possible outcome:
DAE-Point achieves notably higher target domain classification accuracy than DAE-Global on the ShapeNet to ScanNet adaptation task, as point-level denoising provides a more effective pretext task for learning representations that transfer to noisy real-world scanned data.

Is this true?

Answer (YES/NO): YES